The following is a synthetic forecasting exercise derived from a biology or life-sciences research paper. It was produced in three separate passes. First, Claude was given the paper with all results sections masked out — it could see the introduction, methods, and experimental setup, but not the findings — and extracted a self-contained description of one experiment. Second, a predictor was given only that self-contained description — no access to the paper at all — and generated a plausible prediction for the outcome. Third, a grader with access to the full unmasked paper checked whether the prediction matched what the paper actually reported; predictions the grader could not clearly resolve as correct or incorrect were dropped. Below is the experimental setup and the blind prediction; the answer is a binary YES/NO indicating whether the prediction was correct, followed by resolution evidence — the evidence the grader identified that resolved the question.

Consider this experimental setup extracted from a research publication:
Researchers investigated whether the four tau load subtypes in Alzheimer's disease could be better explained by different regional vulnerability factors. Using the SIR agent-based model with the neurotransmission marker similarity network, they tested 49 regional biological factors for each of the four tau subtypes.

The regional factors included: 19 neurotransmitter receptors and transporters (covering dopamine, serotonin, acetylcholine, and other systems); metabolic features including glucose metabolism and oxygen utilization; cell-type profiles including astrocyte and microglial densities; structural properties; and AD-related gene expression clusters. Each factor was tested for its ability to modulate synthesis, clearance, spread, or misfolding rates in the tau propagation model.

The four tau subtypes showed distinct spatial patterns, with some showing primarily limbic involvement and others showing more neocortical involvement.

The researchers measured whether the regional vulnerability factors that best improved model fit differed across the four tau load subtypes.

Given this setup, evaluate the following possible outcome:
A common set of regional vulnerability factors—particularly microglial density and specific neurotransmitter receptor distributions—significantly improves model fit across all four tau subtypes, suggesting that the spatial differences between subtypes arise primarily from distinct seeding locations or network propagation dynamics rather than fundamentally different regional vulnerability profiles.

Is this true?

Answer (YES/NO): NO